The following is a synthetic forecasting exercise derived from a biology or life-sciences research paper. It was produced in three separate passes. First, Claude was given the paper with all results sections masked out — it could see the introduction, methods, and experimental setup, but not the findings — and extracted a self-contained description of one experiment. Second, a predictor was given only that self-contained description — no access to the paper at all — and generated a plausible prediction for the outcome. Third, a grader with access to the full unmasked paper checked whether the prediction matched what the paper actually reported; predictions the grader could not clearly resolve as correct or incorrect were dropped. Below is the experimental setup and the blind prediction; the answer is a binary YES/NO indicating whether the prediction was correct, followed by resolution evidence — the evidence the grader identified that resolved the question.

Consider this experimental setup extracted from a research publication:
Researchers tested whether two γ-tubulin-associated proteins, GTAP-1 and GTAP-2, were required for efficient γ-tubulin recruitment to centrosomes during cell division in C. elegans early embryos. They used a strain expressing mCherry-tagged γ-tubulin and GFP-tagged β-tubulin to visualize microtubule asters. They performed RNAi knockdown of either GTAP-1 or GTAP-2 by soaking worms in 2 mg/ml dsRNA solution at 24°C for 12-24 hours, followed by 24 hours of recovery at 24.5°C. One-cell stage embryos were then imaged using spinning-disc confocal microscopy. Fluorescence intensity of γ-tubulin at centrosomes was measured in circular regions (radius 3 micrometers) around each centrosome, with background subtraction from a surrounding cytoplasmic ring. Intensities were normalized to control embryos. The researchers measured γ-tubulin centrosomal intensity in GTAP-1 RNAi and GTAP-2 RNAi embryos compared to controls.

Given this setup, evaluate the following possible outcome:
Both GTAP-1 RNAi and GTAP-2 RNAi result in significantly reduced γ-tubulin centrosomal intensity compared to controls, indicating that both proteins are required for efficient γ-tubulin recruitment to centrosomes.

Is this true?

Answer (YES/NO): YES